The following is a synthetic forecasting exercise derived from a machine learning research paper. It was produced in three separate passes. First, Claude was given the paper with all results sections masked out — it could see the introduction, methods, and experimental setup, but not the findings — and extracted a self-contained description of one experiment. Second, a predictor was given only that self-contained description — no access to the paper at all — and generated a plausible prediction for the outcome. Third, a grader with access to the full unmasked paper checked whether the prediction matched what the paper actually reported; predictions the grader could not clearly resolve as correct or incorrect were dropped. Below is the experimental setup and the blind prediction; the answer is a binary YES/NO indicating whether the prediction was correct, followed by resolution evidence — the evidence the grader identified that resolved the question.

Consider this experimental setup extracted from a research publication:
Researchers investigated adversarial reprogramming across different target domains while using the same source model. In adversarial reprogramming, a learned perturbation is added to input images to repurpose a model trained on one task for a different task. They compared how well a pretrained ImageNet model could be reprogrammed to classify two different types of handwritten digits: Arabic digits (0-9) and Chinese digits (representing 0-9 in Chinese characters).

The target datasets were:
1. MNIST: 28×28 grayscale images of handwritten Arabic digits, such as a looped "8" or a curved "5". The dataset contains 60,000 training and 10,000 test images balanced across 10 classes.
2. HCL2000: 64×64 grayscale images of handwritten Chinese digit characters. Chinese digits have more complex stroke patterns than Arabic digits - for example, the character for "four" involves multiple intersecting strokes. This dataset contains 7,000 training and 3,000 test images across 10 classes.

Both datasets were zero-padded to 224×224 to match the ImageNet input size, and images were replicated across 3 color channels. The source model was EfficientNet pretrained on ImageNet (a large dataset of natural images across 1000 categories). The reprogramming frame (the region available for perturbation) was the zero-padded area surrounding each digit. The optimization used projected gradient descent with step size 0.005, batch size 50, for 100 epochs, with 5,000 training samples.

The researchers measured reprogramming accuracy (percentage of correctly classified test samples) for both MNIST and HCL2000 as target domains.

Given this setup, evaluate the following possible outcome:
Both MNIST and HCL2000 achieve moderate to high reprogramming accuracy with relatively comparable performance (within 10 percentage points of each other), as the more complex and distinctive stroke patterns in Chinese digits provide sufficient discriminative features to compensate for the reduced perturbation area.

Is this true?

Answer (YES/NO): YES